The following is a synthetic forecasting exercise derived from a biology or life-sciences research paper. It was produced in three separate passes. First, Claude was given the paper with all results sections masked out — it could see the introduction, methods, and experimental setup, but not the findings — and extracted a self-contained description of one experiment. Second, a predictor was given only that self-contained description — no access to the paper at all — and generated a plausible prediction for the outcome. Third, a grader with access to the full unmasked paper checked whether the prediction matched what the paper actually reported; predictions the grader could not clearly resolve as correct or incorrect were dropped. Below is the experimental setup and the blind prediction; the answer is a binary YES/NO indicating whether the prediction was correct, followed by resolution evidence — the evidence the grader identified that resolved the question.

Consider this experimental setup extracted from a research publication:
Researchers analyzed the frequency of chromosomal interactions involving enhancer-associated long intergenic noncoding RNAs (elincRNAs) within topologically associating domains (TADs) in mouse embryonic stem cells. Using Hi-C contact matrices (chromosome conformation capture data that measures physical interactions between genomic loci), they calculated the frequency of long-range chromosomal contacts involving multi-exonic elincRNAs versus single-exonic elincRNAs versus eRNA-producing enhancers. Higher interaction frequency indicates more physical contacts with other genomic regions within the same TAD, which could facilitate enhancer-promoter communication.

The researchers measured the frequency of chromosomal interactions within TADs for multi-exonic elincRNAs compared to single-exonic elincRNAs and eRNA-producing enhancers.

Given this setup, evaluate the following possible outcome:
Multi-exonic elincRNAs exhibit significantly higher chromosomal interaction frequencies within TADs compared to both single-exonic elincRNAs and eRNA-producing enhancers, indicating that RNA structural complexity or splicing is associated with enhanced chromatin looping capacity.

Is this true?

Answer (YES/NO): YES